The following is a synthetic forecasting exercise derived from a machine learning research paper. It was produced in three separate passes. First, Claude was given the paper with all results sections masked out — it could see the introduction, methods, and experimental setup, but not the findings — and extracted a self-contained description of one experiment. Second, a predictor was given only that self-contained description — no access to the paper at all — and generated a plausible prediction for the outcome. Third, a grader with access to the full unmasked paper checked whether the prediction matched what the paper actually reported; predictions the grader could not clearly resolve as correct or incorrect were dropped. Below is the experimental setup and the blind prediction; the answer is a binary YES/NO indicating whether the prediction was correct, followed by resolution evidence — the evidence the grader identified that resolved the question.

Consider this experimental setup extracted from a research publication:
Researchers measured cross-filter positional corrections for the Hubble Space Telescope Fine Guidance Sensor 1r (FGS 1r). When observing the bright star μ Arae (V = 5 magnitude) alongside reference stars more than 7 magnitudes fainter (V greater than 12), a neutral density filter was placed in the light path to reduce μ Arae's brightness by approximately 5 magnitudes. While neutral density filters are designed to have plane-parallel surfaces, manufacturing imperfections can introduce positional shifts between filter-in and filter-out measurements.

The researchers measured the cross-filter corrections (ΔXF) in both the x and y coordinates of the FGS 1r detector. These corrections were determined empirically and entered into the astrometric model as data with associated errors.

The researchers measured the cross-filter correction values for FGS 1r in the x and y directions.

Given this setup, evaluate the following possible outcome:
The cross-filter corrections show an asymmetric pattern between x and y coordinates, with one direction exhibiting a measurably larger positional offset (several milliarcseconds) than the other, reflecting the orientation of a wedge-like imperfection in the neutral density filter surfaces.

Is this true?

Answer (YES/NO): YES